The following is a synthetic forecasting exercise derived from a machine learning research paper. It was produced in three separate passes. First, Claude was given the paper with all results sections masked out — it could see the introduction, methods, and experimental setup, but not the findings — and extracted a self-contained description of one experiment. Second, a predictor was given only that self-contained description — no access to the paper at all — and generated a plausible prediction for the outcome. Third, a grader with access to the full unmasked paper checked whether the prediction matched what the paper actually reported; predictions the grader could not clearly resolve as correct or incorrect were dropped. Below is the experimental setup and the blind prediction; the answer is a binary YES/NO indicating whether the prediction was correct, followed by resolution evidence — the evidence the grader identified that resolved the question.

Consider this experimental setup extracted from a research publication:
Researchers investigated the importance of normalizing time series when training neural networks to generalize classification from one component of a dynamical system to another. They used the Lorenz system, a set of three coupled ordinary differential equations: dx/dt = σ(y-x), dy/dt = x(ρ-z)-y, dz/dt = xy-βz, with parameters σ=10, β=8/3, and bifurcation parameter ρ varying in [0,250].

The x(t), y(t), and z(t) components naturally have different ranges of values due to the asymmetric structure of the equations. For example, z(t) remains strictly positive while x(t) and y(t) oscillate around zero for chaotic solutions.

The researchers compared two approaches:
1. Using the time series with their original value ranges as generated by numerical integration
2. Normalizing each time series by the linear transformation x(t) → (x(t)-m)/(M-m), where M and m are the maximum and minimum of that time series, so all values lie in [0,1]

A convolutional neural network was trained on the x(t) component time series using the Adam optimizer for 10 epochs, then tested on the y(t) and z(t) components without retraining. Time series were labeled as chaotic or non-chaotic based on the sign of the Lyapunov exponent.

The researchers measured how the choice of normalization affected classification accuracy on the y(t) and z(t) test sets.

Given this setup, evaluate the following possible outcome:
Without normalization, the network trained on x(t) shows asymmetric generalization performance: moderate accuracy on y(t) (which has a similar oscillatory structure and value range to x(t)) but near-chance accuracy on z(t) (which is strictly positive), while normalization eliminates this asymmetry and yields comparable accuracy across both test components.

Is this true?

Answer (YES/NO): NO